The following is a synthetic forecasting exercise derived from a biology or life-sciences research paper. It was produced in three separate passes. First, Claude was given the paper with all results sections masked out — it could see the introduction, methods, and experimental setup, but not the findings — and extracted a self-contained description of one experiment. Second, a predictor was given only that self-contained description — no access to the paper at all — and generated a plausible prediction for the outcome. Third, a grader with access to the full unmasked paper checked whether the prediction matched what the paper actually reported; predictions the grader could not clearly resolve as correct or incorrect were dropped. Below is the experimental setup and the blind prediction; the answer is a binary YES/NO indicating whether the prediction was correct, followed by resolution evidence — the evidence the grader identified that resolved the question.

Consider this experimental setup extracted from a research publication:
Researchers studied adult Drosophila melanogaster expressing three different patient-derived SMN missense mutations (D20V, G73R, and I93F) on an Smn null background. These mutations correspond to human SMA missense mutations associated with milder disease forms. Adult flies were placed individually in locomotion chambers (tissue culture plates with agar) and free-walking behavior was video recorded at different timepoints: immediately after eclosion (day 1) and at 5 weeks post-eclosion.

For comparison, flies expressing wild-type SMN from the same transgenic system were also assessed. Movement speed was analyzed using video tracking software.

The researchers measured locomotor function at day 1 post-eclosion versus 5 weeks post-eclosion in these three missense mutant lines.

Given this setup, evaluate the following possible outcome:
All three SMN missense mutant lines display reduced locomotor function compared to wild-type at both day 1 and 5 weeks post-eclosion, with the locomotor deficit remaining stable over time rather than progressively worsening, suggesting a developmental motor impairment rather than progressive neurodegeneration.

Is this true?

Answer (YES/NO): NO